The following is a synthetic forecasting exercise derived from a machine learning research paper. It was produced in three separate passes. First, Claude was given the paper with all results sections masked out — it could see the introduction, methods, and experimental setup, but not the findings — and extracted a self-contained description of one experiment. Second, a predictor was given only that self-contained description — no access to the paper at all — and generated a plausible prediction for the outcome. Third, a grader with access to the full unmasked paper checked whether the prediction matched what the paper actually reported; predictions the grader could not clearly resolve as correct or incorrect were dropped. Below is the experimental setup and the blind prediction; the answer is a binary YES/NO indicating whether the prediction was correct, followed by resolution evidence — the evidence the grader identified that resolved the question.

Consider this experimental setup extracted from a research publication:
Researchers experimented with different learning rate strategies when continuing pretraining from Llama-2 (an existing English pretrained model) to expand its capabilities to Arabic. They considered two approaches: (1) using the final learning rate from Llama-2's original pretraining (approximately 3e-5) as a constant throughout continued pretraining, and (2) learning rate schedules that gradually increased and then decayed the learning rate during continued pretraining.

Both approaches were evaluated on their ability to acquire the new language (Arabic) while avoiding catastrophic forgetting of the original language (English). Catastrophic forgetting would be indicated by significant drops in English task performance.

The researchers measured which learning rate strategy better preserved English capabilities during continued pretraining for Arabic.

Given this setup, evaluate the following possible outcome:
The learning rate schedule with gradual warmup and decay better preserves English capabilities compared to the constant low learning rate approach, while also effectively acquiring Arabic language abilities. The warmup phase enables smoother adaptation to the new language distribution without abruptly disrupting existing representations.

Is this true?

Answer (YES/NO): NO